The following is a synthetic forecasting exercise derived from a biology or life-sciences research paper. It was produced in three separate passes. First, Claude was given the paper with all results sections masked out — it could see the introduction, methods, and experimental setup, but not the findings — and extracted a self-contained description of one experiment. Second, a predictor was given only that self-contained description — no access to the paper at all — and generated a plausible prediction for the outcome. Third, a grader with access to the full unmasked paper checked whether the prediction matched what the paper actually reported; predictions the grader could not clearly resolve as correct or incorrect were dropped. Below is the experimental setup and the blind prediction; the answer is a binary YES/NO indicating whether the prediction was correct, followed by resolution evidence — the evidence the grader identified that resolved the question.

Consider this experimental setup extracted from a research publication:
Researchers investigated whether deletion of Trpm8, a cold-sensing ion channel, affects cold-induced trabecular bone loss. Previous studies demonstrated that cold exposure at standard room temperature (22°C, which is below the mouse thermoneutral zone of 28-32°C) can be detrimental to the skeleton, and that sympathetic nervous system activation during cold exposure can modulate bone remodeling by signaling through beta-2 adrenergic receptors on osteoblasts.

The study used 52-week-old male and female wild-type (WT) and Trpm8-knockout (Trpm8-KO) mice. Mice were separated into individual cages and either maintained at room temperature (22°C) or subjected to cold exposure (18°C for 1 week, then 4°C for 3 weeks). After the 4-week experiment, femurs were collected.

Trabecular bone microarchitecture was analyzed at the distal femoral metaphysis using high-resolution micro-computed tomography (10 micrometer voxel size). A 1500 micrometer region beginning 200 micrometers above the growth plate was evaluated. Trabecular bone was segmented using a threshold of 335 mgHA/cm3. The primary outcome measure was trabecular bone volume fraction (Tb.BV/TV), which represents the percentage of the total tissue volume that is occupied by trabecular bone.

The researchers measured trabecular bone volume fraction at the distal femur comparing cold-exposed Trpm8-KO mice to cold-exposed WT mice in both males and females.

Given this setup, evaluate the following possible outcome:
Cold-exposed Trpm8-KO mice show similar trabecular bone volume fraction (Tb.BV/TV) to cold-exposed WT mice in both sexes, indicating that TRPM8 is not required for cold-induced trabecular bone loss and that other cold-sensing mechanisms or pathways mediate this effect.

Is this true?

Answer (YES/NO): YES